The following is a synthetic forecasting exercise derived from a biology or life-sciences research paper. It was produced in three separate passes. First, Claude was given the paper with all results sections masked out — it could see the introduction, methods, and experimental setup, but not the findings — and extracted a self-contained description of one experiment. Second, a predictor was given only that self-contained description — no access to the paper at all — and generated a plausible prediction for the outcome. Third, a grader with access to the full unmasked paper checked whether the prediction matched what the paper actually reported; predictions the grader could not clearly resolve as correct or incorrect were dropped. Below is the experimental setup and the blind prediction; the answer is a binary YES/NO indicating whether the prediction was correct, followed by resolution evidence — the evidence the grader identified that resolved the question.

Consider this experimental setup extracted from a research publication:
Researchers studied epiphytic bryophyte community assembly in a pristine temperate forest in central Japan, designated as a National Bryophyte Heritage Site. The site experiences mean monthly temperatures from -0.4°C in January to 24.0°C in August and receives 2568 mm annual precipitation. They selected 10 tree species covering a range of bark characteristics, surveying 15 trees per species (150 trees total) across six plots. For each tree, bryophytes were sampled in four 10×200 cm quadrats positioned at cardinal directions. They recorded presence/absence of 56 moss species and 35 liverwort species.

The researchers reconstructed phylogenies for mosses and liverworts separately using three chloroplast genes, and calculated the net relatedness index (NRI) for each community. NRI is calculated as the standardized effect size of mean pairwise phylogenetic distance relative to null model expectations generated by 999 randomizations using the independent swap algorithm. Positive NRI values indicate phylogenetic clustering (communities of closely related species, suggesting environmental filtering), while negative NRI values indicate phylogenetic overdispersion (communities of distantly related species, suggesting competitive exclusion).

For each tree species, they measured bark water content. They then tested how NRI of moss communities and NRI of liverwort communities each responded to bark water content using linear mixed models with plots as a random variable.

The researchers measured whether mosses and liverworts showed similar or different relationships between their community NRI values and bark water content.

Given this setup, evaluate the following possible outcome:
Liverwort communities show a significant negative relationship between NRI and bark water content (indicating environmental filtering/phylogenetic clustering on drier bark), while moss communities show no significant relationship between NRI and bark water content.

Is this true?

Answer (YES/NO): NO